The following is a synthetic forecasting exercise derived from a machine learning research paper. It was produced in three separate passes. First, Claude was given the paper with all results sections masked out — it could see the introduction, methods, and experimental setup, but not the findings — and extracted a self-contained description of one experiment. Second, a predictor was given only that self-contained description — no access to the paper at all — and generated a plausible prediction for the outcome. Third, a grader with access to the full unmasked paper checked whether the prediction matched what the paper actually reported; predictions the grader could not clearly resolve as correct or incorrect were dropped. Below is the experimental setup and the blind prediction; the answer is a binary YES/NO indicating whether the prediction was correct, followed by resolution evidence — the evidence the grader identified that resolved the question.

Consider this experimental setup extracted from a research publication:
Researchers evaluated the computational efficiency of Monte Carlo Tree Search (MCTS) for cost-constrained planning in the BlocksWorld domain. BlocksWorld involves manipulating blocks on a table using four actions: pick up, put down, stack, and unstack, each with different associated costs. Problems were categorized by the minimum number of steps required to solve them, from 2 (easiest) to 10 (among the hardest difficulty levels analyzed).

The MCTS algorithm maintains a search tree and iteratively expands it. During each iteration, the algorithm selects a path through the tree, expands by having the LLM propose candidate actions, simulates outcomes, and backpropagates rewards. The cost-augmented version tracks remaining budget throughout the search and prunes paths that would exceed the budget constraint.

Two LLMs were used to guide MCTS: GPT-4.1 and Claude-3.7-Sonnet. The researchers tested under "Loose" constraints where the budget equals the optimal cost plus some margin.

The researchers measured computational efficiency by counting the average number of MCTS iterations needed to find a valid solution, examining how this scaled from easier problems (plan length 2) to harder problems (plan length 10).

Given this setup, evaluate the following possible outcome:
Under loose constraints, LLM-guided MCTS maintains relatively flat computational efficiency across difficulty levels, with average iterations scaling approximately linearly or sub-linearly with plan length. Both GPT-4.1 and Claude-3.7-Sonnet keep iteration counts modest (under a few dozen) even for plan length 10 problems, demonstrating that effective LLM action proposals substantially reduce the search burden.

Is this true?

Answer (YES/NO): YES